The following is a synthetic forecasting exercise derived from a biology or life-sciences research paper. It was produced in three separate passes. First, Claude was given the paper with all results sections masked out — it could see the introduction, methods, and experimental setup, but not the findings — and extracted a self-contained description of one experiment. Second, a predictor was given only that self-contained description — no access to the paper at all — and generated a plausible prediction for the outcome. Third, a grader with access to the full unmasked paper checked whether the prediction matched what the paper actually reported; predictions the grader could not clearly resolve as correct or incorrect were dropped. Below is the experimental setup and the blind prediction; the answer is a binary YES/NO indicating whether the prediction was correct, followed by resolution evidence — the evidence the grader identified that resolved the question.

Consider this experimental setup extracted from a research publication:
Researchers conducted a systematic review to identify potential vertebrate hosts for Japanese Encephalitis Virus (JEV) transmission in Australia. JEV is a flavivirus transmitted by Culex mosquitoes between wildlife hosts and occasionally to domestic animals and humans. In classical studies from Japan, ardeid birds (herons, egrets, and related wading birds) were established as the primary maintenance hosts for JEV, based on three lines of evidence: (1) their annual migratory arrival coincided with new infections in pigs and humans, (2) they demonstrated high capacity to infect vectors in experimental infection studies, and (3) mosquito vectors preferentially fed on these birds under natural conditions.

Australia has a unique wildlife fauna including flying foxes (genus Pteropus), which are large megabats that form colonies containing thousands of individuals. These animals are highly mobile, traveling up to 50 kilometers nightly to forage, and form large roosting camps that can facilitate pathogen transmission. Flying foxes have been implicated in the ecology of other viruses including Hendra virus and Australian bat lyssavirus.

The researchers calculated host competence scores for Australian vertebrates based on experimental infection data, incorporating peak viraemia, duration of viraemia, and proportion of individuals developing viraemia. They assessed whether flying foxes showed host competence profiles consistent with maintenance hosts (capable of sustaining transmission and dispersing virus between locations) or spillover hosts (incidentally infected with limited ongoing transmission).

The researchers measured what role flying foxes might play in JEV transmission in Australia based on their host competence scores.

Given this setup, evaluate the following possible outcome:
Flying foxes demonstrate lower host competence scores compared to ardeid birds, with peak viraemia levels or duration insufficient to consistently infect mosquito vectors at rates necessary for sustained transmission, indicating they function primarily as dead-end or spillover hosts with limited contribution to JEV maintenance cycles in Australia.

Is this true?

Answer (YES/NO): NO